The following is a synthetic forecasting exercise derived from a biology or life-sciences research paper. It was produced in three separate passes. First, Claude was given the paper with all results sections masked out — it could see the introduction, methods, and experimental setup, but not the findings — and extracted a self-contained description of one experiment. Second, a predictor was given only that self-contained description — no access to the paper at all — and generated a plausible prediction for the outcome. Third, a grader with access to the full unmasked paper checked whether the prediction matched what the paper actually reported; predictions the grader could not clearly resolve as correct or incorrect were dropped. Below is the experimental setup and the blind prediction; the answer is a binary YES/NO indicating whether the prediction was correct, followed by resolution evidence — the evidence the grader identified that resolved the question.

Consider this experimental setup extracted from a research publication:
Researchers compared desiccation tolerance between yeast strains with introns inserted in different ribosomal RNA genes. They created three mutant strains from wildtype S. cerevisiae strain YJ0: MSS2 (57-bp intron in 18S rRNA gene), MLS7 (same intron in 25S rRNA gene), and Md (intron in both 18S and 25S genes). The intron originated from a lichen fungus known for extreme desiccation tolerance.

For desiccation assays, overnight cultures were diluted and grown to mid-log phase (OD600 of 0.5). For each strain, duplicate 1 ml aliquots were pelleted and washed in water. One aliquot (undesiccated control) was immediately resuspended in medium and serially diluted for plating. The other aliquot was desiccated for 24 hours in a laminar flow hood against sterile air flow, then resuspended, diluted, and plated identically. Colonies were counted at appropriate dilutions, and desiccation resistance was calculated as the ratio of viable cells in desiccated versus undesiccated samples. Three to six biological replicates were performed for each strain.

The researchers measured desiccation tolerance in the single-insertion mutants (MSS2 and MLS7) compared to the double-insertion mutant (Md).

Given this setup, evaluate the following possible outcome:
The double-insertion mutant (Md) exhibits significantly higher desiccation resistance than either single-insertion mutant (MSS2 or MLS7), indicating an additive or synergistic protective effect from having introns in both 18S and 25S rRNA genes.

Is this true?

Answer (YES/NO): YES